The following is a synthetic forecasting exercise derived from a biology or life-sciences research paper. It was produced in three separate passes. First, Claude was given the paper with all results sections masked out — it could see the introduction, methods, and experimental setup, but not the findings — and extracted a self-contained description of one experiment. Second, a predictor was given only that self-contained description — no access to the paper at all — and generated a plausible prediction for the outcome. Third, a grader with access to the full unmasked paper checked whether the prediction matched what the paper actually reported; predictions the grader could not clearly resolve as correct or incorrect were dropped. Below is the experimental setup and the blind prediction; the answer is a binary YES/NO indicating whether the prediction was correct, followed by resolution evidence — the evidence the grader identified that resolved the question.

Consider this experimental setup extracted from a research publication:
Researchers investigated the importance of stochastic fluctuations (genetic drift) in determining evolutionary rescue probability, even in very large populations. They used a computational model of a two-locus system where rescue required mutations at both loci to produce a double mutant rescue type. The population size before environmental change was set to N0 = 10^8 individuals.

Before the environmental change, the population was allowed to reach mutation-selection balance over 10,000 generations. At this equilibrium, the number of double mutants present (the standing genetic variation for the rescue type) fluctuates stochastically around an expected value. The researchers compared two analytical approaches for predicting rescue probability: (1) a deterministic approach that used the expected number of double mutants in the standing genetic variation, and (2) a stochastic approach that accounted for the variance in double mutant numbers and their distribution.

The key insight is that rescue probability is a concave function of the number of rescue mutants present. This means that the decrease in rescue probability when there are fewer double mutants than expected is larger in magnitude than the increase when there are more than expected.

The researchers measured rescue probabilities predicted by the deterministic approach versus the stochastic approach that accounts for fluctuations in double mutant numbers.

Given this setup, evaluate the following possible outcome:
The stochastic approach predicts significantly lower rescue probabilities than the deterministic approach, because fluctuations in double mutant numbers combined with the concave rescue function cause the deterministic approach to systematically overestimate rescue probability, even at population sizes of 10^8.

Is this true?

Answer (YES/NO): YES